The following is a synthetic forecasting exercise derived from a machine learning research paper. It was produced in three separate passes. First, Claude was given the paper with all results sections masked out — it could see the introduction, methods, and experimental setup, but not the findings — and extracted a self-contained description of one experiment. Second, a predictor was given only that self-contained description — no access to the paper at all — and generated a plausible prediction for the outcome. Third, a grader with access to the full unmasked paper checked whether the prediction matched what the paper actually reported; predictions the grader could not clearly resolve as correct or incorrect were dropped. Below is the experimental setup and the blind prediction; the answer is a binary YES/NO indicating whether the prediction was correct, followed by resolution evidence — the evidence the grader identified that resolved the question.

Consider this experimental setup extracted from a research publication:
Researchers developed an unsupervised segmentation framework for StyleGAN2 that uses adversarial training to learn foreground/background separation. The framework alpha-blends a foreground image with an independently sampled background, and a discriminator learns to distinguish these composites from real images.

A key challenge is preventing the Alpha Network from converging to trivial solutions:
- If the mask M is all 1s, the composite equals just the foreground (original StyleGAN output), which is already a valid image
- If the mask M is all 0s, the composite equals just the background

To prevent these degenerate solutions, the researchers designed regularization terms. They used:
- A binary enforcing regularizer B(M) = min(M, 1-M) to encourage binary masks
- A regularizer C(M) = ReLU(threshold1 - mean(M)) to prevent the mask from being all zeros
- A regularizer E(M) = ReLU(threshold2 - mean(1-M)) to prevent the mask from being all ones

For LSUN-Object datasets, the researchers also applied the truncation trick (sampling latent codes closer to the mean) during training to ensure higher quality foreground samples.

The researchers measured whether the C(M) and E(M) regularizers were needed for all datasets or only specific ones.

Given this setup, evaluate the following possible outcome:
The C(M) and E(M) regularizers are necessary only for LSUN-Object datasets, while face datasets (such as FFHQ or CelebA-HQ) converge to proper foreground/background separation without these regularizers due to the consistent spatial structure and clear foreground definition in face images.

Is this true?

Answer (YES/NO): YES